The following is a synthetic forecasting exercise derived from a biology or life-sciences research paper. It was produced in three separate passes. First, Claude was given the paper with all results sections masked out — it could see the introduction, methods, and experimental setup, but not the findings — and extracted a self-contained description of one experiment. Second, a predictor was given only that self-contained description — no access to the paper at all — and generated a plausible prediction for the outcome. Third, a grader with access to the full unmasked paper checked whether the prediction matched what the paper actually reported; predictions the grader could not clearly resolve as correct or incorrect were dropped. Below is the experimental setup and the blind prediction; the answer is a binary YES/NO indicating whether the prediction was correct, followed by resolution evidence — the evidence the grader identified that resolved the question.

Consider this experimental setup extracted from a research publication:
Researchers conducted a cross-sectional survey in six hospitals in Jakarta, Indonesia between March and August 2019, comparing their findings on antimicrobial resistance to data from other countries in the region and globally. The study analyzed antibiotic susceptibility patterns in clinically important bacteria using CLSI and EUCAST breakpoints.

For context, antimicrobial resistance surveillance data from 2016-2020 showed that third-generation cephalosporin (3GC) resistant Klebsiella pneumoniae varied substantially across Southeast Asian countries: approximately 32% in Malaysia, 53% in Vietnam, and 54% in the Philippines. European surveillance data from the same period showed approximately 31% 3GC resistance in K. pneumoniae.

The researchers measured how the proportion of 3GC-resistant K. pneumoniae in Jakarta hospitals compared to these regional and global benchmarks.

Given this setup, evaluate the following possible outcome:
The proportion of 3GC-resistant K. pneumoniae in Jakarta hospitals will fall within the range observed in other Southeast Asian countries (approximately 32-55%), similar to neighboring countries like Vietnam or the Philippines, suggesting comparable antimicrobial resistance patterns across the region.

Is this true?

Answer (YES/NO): NO